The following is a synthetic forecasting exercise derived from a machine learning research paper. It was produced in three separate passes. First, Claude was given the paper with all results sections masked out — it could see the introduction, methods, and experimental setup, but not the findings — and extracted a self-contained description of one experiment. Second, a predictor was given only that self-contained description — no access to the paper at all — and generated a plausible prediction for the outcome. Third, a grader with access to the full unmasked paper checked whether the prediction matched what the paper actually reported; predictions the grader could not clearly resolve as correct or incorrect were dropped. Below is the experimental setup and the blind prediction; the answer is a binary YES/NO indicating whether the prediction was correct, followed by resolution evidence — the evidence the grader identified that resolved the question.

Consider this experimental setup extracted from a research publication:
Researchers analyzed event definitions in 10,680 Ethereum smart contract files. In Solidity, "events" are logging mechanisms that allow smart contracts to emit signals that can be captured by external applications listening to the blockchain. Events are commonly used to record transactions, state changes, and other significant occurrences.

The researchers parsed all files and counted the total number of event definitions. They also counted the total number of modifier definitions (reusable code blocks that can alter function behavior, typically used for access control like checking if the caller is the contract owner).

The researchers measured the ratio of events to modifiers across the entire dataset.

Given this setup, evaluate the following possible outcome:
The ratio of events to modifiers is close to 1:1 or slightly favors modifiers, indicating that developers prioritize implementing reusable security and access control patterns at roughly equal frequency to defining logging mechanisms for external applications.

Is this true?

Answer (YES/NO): NO